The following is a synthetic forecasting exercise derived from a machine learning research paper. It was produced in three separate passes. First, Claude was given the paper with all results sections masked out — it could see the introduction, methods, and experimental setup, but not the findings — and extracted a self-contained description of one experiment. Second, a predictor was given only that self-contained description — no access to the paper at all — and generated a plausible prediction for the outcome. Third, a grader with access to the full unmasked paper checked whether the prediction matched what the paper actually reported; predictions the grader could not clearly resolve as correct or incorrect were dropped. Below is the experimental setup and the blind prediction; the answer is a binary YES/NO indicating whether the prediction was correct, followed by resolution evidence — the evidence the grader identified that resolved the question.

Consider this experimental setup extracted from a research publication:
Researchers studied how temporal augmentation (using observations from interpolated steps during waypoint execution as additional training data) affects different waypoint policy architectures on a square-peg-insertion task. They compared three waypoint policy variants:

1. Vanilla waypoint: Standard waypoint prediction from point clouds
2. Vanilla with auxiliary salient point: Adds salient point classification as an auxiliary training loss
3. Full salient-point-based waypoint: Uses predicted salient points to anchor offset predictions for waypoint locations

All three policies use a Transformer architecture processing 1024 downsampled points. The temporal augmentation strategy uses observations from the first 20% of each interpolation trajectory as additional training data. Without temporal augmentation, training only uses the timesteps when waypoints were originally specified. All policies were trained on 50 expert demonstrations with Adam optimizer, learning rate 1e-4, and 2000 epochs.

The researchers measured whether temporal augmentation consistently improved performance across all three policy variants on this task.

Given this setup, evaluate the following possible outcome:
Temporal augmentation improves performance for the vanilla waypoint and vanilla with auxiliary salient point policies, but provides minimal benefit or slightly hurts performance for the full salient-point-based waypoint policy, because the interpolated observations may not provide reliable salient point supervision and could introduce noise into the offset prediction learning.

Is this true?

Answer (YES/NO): NO